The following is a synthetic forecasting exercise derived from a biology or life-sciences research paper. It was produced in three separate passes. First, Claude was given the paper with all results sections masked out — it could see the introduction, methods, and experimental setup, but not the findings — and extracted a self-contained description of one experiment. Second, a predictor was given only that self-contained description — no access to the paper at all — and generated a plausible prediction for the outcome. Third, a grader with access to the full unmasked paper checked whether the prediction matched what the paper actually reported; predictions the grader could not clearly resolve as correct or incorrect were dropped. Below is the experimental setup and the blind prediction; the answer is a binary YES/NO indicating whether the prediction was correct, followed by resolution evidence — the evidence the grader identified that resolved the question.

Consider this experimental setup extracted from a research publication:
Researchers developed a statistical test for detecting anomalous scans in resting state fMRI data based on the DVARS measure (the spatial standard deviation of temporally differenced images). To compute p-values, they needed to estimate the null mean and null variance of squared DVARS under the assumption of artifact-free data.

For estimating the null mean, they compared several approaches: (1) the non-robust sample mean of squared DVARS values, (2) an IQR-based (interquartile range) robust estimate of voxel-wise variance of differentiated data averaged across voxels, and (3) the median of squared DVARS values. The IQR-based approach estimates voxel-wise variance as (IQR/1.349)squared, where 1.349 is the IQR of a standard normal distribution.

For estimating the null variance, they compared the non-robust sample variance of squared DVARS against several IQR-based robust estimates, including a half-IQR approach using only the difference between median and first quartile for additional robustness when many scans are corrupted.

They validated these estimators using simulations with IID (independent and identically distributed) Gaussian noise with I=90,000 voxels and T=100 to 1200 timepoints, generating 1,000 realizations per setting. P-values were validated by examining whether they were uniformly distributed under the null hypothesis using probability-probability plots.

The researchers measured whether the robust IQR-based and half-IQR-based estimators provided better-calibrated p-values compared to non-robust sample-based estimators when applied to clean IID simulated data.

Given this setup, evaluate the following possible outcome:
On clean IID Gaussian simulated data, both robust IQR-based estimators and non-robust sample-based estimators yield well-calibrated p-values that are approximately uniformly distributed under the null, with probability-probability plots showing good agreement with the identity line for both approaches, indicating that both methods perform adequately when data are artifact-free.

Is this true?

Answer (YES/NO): YES